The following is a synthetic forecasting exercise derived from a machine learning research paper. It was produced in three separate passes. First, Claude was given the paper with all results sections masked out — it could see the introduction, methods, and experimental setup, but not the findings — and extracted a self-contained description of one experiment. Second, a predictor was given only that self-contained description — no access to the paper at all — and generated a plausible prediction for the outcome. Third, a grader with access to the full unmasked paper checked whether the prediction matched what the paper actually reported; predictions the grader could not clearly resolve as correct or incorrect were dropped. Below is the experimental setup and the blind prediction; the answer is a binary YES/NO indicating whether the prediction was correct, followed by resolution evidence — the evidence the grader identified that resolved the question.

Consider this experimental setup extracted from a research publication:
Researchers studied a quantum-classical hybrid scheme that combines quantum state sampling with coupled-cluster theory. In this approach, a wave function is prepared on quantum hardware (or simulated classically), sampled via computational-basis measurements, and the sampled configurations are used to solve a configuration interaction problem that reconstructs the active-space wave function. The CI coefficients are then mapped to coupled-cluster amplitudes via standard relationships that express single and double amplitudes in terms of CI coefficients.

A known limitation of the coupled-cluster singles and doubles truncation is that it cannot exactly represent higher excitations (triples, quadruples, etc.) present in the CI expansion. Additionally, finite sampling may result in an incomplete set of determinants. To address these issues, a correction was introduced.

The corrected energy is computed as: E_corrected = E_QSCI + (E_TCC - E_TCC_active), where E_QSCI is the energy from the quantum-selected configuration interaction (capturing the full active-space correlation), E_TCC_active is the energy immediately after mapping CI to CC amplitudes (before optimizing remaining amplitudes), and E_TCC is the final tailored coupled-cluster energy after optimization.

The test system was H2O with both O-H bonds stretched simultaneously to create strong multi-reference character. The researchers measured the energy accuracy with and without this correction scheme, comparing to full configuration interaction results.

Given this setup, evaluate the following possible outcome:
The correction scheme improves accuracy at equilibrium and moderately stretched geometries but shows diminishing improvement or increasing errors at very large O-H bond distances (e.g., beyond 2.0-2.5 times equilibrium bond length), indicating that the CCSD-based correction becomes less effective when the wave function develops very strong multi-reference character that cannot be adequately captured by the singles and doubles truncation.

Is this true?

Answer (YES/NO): NO